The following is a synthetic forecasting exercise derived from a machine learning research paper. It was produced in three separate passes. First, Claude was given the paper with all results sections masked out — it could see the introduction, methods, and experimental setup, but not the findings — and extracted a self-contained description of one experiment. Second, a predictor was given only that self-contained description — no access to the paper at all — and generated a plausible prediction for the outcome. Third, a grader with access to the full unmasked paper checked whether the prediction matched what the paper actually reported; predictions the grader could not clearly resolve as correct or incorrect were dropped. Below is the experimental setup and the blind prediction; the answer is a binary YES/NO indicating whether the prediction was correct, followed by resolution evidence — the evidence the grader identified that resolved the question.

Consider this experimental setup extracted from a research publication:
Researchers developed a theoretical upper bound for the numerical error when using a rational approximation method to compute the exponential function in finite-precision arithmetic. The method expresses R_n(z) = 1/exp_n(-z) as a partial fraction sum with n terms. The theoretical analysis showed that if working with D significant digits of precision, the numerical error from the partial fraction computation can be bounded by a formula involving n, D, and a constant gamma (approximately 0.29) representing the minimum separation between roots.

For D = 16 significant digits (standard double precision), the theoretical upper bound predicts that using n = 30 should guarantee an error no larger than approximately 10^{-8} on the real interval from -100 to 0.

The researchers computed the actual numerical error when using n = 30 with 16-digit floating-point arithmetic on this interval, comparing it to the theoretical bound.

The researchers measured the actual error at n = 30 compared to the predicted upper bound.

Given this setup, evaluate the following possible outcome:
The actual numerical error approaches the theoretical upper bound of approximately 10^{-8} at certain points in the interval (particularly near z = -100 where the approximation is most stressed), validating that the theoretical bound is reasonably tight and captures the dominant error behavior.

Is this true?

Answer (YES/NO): NO